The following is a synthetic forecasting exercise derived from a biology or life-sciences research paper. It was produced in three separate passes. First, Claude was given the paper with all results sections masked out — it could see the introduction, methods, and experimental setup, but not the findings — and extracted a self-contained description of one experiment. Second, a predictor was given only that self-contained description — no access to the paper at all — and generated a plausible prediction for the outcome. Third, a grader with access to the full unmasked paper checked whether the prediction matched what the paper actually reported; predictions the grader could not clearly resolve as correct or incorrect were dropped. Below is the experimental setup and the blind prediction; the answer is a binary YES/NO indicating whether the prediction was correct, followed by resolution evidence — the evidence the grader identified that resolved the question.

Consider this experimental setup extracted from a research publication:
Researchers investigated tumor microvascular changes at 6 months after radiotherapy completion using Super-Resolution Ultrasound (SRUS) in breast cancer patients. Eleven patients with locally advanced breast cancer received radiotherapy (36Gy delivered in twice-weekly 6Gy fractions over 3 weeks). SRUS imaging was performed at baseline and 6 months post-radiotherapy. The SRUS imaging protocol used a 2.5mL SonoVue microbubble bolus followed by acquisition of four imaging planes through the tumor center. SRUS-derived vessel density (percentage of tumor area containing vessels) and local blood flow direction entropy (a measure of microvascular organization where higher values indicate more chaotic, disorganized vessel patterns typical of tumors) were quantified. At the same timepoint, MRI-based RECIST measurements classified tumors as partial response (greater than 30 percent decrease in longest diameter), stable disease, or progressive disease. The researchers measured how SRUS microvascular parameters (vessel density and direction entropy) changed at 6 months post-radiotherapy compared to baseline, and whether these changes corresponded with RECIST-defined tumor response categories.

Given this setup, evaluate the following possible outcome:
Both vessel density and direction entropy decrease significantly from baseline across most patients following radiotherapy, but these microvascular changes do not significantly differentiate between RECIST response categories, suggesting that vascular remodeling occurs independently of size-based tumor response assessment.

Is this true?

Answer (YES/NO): NO